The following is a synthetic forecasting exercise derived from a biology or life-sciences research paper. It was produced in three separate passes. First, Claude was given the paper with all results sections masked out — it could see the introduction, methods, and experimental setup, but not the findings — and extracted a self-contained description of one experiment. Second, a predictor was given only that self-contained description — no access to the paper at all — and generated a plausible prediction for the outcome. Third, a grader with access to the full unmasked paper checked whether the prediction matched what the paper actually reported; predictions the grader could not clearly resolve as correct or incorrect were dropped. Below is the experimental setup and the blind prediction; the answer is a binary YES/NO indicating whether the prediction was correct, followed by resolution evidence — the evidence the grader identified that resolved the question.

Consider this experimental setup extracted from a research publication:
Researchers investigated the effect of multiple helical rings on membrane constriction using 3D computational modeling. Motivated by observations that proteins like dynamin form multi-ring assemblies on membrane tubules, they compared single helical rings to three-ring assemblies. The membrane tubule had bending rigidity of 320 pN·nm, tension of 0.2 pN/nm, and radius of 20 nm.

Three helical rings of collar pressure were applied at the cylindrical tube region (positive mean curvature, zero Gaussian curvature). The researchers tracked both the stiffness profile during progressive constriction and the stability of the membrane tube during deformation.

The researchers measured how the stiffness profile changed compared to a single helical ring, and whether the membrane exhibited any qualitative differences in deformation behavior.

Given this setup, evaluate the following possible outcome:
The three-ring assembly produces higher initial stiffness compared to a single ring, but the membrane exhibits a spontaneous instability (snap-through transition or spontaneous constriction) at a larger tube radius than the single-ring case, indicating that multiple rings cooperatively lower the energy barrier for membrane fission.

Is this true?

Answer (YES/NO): NO